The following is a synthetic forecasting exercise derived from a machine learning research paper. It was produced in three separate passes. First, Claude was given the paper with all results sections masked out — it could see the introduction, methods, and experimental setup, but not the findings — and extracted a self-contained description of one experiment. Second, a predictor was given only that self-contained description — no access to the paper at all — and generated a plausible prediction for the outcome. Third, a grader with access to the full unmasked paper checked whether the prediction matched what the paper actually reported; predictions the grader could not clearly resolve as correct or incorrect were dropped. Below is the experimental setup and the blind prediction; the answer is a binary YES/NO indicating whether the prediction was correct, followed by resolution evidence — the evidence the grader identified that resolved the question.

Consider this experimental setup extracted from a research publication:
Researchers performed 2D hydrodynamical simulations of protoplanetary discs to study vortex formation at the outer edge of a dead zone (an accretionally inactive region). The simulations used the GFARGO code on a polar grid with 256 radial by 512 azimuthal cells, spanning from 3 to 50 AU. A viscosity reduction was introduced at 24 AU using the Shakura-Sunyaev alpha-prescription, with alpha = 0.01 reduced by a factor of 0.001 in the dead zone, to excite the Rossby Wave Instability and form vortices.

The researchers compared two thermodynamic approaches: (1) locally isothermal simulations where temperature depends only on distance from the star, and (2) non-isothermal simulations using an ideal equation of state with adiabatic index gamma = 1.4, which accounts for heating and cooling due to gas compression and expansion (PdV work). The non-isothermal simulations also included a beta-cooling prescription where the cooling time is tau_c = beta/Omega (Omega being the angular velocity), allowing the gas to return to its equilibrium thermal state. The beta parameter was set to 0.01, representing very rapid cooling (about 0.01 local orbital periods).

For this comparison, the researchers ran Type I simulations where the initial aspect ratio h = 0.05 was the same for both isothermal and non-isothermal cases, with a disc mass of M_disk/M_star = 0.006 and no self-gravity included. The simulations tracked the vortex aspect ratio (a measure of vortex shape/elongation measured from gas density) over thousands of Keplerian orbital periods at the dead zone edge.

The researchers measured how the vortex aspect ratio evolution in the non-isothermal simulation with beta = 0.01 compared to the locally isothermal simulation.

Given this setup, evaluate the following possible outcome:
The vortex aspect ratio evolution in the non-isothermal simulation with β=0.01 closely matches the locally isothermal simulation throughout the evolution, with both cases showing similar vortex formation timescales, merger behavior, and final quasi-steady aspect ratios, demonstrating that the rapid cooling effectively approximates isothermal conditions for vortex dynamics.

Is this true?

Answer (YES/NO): YES